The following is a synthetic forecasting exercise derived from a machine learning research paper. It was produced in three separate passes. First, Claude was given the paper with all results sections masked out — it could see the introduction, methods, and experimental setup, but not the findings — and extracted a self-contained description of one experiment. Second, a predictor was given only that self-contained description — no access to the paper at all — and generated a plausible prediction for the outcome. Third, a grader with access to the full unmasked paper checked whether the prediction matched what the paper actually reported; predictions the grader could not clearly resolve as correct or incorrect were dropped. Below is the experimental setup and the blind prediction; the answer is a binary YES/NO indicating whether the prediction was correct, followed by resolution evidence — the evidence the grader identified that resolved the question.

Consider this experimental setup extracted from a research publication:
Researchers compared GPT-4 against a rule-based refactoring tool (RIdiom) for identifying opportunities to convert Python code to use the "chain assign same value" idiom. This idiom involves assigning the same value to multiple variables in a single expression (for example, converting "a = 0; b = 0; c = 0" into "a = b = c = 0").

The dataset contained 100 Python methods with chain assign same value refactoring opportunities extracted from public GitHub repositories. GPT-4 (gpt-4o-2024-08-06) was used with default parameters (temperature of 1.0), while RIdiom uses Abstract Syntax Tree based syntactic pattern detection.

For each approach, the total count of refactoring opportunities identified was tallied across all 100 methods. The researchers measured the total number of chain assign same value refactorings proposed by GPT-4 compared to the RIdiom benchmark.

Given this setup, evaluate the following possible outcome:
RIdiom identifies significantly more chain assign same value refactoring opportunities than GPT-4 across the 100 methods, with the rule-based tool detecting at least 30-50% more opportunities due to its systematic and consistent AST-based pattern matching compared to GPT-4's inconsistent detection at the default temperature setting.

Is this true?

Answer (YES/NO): NO